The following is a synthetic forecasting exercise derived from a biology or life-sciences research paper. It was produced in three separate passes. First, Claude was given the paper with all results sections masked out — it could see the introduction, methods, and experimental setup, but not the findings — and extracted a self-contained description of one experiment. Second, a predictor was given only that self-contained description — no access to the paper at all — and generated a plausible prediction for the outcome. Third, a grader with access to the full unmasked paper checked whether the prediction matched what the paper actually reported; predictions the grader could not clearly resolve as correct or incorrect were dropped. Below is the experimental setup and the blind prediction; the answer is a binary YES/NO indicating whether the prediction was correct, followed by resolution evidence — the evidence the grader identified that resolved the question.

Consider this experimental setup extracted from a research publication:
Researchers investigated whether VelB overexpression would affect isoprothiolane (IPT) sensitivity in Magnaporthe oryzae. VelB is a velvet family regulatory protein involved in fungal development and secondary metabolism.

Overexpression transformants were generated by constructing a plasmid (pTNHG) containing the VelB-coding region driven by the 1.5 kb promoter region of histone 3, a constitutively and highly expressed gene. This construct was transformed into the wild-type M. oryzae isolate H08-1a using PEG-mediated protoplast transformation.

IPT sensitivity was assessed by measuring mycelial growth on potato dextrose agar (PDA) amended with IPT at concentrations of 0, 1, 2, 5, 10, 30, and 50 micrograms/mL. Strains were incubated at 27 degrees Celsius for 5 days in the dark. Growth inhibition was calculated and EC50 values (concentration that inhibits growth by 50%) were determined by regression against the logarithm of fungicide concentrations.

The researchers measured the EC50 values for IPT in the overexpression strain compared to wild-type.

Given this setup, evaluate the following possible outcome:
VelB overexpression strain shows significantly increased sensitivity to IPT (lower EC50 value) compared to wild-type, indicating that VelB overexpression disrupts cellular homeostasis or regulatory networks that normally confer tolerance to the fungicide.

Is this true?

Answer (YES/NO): YES